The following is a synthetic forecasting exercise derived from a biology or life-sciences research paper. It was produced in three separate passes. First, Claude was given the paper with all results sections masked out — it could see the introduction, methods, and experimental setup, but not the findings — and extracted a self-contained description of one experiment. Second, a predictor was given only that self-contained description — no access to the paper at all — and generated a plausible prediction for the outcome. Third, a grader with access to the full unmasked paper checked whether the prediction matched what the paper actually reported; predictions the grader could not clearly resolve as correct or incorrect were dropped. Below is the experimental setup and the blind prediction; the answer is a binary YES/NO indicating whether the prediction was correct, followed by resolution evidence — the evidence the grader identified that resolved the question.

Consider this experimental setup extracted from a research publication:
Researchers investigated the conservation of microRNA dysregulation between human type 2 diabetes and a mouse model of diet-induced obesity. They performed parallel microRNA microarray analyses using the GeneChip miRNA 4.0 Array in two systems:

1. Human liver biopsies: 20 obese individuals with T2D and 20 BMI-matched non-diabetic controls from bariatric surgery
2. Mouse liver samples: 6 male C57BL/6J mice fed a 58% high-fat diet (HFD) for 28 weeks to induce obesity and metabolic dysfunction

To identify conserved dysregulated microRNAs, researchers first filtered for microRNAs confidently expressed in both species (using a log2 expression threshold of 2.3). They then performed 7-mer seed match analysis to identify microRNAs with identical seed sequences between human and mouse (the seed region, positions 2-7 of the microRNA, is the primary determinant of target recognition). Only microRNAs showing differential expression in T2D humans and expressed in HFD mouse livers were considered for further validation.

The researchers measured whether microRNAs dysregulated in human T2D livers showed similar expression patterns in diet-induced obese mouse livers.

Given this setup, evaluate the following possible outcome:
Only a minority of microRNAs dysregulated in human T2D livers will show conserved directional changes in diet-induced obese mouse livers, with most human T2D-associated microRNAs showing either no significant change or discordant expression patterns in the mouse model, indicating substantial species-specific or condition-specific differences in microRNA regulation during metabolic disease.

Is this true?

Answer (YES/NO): YES